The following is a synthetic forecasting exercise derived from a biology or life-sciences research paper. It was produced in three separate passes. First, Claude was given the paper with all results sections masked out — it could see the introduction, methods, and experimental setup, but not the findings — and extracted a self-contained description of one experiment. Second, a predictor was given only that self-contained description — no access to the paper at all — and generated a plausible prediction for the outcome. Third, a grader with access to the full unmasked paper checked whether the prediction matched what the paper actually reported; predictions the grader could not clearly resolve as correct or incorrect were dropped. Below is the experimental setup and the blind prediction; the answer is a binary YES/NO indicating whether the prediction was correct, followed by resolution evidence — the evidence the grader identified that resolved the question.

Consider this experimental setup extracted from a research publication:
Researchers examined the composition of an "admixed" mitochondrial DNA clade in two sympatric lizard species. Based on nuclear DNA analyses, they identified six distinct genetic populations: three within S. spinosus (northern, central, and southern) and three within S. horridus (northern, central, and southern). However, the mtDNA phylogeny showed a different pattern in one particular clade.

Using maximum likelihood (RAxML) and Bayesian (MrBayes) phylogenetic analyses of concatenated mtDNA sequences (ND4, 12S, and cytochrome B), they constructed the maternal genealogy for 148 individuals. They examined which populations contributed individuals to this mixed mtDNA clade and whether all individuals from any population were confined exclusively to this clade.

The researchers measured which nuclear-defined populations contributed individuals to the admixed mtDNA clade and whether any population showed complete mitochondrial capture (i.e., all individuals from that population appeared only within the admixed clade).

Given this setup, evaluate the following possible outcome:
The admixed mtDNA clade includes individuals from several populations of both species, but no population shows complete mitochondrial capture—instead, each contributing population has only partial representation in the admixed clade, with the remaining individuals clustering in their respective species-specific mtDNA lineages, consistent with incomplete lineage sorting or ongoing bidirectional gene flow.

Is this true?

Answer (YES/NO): NO